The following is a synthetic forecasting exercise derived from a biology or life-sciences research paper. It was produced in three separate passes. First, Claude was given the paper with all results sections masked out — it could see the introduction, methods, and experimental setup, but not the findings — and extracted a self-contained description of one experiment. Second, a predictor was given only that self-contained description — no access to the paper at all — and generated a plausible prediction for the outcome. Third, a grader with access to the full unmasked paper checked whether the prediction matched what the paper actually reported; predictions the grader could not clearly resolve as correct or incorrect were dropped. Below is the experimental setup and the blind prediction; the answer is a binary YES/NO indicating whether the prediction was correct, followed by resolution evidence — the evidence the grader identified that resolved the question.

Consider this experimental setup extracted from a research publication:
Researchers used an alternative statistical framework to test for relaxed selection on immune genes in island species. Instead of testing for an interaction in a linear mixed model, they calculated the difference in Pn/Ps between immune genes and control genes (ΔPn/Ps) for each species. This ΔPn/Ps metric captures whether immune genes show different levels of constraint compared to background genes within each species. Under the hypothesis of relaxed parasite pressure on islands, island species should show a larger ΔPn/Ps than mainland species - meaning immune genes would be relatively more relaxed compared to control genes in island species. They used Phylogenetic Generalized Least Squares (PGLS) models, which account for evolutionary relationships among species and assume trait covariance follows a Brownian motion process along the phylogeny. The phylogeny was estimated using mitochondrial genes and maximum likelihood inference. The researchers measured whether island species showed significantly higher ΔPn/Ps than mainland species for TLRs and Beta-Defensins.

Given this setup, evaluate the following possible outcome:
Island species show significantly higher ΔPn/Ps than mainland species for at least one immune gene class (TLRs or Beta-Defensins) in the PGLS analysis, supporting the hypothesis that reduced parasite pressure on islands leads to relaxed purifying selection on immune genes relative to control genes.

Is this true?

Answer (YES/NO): NO